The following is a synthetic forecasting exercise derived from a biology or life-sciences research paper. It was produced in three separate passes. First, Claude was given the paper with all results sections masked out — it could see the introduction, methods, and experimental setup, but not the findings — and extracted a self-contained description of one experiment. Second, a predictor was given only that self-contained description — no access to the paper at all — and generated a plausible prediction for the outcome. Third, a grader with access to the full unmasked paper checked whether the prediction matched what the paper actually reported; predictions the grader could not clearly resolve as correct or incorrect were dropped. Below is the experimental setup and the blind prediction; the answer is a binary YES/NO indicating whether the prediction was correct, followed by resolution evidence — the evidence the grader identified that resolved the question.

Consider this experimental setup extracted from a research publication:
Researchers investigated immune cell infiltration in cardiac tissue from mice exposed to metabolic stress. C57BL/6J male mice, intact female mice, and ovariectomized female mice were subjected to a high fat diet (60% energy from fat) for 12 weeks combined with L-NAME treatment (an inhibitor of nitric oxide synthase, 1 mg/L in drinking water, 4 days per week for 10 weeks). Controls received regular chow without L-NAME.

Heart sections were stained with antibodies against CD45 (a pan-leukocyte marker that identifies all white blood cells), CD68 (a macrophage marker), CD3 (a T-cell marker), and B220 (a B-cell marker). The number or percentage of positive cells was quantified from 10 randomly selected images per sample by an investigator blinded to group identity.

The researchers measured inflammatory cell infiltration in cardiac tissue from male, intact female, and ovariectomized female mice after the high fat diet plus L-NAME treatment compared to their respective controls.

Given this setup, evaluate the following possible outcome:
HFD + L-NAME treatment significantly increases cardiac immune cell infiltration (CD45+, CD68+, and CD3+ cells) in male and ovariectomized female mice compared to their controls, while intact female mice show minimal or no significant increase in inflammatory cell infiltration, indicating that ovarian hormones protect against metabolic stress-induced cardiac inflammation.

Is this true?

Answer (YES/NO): NO